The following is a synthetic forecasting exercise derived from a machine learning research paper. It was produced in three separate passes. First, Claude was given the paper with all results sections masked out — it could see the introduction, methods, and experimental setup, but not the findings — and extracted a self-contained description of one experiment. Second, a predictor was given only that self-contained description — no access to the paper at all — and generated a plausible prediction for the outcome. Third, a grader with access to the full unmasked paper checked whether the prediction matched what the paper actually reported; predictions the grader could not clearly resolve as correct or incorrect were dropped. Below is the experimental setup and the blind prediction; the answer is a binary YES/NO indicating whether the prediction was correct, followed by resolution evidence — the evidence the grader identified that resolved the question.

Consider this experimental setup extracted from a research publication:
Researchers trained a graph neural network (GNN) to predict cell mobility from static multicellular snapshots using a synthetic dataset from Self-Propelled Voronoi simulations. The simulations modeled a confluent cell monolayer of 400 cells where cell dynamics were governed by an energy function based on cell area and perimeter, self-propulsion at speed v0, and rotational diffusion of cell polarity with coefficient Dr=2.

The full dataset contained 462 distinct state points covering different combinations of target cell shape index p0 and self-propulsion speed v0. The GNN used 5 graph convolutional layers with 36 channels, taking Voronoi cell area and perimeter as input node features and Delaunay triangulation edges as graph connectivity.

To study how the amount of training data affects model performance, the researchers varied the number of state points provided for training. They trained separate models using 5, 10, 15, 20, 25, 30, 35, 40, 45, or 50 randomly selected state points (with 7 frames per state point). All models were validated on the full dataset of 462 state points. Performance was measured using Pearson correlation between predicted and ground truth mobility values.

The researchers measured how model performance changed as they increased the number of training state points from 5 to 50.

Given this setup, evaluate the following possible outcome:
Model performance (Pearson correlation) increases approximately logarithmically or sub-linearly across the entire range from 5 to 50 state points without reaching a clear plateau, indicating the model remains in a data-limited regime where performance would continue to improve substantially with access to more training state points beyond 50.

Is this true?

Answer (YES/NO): NO